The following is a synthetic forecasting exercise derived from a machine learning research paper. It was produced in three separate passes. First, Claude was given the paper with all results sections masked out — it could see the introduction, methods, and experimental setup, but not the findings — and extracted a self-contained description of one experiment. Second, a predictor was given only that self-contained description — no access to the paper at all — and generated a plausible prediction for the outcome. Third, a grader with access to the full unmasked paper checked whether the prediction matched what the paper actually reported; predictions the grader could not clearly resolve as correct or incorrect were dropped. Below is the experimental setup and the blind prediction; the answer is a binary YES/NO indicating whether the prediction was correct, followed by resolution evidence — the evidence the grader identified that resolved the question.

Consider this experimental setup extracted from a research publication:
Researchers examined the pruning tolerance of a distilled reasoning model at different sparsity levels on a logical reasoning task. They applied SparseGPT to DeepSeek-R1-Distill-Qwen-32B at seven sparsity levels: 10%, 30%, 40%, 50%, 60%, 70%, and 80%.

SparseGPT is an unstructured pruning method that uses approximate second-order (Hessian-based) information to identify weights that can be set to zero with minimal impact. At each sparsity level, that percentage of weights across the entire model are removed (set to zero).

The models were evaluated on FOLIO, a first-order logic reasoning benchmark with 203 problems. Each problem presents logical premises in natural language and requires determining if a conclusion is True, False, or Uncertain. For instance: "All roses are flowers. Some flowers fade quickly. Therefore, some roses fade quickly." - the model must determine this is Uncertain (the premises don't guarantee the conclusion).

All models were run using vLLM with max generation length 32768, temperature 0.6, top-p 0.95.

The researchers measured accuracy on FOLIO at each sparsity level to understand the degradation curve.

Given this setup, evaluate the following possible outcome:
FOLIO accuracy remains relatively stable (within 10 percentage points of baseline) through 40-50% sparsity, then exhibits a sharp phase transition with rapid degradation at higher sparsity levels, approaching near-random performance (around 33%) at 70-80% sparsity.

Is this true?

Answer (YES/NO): NO